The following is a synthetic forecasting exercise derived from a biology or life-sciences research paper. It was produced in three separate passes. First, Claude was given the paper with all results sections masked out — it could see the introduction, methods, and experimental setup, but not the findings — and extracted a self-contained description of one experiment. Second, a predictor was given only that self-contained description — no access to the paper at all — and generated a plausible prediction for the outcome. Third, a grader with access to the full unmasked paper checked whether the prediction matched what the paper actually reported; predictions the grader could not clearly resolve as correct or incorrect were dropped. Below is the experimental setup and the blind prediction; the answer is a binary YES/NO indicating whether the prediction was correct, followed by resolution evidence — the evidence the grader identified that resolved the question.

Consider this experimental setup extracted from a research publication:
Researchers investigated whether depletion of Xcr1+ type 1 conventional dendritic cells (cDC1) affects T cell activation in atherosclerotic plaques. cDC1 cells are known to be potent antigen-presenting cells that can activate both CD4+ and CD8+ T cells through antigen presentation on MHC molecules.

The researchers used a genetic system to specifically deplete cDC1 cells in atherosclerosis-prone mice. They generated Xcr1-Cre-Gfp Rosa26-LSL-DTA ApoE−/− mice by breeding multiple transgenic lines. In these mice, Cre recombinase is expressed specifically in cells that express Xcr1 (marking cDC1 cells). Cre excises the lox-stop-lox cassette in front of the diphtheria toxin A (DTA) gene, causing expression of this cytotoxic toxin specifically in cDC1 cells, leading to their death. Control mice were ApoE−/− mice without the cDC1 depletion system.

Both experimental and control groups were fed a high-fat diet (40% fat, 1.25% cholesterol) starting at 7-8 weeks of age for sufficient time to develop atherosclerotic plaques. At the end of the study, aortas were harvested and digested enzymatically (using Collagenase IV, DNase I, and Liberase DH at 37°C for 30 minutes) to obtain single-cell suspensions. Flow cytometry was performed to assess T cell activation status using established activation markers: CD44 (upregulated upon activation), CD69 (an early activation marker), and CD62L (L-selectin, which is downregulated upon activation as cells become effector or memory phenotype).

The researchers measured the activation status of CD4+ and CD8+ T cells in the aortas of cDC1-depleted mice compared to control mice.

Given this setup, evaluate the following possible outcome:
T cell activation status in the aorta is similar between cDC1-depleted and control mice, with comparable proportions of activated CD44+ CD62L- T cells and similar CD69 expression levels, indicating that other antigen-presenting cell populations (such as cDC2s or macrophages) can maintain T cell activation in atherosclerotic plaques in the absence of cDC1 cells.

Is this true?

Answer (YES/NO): NO